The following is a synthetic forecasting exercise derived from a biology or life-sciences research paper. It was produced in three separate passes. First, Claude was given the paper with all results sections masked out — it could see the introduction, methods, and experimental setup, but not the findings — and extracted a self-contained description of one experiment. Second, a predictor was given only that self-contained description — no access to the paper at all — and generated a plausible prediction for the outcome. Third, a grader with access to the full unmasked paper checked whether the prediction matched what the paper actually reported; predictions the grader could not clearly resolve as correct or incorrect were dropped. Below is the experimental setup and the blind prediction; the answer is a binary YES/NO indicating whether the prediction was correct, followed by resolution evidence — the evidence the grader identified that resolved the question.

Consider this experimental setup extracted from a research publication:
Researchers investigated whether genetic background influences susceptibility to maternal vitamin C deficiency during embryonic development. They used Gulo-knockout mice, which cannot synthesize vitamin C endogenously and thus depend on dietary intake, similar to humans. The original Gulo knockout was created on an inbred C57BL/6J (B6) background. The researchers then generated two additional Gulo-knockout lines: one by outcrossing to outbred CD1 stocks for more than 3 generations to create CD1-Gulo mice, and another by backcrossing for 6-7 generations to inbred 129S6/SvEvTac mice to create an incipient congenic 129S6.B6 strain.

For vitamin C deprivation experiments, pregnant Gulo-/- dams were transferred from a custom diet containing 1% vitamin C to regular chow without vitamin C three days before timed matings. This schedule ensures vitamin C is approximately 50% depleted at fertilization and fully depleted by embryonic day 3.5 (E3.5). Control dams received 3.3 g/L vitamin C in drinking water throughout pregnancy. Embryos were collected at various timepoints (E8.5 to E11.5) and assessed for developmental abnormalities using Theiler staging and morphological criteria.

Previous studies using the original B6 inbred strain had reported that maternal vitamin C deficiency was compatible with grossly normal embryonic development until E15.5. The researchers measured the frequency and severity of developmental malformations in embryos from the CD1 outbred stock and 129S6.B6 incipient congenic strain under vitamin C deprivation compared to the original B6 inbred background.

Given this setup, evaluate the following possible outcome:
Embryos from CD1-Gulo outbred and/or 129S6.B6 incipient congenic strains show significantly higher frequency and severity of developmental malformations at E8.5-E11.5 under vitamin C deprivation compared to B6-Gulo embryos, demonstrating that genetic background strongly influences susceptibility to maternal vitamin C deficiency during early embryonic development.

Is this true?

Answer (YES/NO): YES